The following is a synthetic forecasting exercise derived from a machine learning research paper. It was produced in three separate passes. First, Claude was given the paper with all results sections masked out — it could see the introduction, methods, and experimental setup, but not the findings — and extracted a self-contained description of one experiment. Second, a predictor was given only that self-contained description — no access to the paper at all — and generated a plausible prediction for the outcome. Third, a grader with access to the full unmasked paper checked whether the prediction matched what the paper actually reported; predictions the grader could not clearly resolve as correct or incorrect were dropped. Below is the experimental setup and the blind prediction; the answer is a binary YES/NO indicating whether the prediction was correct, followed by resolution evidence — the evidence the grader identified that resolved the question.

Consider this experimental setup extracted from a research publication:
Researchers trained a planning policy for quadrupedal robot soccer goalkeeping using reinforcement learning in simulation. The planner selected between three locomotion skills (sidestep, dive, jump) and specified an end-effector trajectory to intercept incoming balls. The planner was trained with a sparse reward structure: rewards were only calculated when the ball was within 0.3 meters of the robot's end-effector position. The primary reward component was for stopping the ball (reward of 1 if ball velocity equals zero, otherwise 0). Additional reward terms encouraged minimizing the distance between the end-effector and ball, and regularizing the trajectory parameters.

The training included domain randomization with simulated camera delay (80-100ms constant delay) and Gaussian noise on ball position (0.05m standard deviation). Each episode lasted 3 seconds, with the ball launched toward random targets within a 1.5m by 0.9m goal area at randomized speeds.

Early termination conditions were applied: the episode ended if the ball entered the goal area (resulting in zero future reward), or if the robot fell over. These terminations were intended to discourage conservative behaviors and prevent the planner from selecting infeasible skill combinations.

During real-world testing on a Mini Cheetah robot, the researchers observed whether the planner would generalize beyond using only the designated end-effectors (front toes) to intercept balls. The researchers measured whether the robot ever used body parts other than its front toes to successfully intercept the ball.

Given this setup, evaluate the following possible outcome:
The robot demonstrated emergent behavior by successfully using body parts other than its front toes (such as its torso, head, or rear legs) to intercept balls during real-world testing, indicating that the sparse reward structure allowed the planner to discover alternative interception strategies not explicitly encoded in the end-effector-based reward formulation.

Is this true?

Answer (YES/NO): YES